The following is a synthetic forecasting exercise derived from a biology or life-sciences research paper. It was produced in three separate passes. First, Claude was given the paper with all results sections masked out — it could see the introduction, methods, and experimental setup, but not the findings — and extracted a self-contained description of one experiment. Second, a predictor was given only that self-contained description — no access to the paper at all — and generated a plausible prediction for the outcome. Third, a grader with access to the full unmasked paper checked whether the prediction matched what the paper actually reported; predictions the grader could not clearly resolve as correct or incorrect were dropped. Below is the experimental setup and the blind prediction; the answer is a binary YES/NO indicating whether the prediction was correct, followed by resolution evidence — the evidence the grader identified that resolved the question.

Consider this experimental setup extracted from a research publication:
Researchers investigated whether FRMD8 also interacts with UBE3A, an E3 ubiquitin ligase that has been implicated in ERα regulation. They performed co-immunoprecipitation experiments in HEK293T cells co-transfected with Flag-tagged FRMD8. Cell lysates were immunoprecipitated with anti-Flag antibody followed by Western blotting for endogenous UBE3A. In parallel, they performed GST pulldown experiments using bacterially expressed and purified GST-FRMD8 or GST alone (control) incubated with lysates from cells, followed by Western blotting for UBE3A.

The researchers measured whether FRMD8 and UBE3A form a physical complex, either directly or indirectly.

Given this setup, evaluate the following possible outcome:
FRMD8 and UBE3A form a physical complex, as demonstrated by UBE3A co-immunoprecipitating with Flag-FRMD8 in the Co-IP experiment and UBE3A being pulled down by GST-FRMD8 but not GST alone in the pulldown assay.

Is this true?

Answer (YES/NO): NO